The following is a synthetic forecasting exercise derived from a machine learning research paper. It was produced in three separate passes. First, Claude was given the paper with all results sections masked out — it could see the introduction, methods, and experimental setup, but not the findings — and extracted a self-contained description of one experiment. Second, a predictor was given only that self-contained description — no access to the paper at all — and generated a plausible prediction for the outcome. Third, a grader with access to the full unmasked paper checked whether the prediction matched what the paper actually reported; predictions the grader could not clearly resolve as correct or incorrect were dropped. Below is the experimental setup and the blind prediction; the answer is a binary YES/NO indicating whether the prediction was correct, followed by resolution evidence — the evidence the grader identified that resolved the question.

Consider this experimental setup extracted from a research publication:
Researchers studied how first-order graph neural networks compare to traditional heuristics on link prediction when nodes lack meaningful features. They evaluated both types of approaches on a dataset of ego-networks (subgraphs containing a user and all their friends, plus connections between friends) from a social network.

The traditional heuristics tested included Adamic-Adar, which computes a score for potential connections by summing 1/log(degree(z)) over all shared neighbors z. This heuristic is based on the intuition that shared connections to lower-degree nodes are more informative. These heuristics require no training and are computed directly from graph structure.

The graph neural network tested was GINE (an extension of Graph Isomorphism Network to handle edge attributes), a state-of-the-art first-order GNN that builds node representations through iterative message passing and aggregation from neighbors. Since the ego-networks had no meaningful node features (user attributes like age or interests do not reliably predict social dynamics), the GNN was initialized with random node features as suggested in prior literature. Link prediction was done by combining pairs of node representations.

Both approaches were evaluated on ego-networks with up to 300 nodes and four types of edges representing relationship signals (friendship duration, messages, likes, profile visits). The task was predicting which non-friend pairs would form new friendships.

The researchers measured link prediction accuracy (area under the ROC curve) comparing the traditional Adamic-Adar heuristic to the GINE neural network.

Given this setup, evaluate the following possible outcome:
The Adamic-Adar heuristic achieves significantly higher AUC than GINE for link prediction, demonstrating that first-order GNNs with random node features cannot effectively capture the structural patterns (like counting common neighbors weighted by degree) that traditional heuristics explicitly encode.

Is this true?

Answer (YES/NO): YES